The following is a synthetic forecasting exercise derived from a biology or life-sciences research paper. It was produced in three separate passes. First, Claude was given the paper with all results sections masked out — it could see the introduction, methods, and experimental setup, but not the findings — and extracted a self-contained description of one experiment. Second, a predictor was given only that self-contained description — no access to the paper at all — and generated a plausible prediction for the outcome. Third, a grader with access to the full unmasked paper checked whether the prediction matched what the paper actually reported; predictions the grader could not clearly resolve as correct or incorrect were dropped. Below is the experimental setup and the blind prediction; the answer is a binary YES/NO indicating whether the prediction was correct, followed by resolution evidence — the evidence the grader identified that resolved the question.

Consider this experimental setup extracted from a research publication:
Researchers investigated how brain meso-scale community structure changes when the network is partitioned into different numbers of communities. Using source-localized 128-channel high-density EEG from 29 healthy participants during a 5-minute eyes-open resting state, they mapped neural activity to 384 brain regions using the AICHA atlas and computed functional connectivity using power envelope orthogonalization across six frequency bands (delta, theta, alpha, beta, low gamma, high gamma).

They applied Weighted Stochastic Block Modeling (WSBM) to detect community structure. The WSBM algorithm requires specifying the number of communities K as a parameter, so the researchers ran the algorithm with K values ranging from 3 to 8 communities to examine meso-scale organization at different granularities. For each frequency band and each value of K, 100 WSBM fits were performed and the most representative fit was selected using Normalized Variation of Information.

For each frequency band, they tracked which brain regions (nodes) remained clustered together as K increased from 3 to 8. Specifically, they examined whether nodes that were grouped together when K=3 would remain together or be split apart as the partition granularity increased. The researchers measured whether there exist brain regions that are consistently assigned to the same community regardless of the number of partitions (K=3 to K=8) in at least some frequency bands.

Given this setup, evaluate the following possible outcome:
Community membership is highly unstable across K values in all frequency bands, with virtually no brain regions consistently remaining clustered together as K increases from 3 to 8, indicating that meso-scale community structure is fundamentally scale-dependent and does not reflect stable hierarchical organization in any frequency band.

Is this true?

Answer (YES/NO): NO